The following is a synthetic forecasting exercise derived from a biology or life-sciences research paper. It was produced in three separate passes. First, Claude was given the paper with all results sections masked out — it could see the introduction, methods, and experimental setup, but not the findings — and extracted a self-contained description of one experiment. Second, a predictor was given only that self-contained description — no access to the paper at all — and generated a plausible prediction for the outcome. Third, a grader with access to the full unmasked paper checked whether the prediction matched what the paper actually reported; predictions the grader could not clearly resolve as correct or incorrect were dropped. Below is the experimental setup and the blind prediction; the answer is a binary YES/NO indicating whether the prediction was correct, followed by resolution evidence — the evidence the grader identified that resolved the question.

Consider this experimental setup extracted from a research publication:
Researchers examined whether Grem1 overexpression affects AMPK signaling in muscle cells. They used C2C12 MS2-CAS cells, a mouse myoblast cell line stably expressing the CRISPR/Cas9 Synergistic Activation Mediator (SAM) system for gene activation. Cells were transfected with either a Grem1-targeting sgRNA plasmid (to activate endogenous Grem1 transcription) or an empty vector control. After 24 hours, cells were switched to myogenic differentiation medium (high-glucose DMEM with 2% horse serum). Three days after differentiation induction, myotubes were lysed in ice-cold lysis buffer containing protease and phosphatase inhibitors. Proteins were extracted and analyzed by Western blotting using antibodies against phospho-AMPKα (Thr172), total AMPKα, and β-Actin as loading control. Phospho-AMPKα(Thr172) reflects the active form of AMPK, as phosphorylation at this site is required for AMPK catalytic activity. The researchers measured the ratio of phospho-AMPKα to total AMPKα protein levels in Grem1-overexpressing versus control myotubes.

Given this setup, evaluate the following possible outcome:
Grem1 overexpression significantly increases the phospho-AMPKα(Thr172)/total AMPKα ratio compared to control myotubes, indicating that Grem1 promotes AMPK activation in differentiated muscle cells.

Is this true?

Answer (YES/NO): NO